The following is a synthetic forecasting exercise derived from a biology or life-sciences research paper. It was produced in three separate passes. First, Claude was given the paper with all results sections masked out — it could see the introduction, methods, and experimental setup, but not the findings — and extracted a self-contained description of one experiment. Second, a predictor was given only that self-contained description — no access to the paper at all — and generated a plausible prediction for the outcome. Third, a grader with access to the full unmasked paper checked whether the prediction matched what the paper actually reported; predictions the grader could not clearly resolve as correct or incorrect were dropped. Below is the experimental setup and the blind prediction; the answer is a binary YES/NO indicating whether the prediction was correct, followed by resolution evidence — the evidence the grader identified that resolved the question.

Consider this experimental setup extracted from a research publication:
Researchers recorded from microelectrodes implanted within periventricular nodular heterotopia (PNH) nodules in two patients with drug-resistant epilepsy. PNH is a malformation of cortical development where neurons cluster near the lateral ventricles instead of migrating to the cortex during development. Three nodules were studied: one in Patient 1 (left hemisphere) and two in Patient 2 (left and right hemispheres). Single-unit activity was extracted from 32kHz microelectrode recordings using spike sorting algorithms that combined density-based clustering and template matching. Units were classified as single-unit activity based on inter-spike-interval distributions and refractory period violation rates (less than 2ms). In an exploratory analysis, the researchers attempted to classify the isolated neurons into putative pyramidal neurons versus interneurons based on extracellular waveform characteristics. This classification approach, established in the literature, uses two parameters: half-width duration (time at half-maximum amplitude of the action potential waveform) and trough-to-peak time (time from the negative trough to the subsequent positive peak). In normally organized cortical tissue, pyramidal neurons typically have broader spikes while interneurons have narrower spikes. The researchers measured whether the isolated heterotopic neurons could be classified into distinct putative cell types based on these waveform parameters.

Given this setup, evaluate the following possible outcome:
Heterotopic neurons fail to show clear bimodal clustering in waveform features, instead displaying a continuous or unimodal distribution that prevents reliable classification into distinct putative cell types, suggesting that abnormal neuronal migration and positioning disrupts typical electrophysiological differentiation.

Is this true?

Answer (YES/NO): NO